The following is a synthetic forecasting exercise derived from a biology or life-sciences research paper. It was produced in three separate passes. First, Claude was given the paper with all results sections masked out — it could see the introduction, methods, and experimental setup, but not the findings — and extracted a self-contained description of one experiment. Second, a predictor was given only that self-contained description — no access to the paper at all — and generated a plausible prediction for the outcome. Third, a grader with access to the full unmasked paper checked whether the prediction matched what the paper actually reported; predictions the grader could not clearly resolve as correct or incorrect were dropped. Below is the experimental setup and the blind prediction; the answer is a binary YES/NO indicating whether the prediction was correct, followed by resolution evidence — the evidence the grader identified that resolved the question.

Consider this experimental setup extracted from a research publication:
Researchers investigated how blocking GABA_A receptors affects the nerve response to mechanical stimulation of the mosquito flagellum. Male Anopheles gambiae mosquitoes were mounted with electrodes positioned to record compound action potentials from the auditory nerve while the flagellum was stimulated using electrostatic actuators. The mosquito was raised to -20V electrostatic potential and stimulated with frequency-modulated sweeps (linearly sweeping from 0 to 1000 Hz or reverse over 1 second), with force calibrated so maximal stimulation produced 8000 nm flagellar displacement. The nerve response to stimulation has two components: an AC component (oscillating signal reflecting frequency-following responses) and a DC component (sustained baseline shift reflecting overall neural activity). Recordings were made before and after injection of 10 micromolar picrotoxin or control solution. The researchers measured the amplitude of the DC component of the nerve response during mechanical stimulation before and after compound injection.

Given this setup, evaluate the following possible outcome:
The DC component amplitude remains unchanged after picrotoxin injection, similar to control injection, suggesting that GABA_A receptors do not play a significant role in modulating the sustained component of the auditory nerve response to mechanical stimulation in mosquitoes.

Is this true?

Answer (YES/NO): NO